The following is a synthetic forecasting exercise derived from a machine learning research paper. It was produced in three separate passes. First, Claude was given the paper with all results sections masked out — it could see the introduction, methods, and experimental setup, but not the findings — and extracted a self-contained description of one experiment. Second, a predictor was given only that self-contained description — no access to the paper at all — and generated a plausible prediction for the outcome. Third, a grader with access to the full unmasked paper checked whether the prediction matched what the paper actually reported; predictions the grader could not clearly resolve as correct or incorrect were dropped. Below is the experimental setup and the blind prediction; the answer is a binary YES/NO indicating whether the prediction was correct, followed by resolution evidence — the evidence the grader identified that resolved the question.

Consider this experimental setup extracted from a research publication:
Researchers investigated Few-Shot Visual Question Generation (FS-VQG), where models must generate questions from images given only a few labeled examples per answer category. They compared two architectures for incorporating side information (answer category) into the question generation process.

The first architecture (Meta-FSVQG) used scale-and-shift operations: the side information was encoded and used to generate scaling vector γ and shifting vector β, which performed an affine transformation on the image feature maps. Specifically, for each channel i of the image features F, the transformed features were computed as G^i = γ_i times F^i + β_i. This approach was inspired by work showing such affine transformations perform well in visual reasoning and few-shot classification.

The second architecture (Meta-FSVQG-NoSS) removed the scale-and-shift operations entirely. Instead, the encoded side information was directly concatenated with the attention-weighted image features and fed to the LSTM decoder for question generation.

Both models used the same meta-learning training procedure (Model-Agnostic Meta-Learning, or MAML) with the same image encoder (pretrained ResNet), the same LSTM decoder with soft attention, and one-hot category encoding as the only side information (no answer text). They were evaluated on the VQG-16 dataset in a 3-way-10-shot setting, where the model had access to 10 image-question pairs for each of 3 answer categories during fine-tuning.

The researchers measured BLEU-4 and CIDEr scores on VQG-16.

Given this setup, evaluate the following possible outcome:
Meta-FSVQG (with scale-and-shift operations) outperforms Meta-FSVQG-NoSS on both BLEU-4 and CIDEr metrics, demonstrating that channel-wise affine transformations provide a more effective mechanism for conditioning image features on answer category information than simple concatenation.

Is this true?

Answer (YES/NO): NO